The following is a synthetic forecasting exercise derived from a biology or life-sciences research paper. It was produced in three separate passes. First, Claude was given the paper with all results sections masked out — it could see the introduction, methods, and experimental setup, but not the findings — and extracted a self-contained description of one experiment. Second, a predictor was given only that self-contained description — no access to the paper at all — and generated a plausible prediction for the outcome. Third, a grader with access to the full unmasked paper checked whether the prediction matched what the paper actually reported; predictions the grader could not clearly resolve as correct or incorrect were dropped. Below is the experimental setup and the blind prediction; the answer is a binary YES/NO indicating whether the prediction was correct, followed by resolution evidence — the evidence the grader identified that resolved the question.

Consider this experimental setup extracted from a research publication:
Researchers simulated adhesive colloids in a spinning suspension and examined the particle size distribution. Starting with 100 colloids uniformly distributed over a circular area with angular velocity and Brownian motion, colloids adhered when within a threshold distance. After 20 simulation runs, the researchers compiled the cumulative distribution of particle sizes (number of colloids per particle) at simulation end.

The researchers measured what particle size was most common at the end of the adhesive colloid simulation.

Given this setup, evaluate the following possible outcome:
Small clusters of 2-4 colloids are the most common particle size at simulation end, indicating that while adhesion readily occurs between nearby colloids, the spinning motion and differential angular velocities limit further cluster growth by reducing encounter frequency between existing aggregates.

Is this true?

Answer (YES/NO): YES